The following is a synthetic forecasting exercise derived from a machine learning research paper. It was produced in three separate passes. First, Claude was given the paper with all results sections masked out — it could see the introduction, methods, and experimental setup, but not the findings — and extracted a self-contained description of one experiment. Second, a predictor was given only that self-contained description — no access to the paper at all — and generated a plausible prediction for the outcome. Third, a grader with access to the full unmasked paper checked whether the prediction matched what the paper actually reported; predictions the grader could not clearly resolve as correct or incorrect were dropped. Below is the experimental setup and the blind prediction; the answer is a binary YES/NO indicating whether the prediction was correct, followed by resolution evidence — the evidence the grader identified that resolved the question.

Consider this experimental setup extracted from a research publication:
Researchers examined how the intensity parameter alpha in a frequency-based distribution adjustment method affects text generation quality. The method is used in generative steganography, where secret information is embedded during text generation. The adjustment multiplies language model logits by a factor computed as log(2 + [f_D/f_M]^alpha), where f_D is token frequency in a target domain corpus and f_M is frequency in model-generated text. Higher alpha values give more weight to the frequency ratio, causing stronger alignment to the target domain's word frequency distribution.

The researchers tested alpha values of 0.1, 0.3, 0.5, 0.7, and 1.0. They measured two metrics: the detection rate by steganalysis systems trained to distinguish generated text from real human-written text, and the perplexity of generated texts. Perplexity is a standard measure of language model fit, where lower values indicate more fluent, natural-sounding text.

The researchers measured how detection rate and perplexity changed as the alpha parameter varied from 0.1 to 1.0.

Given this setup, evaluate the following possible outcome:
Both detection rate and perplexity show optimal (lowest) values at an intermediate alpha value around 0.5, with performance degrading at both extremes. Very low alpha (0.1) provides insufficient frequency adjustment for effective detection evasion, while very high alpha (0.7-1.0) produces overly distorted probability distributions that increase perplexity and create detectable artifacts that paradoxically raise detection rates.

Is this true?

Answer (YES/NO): NO